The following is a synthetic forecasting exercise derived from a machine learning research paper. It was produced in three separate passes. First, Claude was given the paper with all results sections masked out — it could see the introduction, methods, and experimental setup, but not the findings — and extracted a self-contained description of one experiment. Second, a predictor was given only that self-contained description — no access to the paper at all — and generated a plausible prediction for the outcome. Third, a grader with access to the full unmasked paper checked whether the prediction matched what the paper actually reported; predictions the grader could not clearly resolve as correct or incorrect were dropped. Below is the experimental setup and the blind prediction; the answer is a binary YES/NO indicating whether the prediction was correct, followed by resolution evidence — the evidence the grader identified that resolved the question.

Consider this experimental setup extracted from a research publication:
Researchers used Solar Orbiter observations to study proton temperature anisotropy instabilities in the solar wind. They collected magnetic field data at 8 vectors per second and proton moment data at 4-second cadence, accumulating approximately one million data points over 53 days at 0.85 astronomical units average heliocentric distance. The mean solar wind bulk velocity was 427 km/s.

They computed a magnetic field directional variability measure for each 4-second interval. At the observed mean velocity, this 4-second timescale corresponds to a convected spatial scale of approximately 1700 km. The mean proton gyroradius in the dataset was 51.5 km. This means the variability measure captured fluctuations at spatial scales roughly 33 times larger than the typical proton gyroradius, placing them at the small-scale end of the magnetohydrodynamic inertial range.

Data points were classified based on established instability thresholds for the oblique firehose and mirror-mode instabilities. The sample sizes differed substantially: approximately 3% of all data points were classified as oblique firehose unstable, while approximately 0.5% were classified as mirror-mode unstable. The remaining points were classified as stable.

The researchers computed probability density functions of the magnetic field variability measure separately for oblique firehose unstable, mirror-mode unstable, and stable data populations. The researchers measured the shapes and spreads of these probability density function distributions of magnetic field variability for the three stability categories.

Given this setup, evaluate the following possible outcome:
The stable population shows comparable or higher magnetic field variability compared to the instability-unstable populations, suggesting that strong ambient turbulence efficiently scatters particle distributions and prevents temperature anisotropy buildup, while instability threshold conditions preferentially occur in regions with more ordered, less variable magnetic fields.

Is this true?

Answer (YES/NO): NO